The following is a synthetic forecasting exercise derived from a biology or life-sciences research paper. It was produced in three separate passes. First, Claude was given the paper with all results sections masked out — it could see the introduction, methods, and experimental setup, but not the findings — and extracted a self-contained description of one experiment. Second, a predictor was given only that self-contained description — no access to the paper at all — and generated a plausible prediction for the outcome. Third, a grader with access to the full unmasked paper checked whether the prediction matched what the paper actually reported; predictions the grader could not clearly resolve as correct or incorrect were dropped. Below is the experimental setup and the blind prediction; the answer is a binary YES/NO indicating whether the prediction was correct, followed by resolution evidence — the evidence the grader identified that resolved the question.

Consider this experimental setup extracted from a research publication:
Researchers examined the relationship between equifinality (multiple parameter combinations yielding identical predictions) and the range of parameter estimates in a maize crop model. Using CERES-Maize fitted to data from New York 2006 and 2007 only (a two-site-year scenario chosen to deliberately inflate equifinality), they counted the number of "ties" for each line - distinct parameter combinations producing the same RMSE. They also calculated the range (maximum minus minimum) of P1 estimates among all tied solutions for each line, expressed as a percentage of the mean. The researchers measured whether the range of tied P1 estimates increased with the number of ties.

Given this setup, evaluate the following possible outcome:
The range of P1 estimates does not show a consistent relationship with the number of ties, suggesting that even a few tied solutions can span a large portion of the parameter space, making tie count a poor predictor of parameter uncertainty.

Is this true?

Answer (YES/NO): NO